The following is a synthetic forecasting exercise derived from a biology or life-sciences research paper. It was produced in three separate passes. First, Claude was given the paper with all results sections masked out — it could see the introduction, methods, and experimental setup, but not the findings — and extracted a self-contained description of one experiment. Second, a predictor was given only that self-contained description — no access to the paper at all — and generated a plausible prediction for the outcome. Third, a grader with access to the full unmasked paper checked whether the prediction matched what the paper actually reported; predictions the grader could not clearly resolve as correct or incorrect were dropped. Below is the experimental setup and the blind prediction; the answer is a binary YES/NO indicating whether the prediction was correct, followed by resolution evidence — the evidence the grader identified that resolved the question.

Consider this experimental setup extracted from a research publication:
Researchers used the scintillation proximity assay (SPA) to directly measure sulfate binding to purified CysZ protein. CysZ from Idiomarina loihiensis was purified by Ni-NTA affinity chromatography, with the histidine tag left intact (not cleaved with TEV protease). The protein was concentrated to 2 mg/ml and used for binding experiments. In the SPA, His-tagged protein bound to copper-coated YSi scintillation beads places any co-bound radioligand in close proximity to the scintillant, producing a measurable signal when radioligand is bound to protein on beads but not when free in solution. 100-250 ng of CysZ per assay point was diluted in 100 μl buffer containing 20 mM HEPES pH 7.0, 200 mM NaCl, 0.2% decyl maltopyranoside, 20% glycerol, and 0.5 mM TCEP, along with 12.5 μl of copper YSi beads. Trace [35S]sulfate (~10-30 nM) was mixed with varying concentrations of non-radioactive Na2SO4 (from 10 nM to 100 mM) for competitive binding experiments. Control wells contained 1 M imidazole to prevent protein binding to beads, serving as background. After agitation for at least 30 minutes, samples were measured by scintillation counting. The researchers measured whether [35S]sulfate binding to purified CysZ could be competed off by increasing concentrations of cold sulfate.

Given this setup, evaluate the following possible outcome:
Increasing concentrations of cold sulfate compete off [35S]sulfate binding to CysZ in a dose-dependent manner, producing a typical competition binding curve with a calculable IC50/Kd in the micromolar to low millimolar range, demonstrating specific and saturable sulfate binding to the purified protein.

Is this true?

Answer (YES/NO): YES